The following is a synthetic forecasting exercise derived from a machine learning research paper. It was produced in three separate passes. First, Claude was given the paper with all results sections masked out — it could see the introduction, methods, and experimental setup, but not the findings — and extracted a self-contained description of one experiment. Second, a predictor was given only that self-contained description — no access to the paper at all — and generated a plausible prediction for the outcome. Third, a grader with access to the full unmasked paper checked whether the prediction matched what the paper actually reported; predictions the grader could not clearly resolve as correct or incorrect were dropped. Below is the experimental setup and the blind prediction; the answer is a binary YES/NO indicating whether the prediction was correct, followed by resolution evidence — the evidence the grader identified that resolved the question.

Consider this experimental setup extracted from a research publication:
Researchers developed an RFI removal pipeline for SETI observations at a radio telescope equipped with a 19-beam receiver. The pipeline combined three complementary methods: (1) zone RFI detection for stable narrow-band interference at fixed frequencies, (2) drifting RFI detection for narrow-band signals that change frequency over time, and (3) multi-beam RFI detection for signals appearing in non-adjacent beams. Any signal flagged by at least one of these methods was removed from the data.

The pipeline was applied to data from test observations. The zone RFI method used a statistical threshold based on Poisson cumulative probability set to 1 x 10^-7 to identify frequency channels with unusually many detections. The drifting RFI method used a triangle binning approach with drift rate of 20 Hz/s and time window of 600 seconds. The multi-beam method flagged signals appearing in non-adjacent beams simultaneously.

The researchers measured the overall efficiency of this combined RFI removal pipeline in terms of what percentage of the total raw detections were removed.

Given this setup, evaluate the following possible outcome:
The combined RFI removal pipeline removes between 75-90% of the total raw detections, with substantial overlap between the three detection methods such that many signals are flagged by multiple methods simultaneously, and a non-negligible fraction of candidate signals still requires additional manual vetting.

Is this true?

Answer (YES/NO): NO